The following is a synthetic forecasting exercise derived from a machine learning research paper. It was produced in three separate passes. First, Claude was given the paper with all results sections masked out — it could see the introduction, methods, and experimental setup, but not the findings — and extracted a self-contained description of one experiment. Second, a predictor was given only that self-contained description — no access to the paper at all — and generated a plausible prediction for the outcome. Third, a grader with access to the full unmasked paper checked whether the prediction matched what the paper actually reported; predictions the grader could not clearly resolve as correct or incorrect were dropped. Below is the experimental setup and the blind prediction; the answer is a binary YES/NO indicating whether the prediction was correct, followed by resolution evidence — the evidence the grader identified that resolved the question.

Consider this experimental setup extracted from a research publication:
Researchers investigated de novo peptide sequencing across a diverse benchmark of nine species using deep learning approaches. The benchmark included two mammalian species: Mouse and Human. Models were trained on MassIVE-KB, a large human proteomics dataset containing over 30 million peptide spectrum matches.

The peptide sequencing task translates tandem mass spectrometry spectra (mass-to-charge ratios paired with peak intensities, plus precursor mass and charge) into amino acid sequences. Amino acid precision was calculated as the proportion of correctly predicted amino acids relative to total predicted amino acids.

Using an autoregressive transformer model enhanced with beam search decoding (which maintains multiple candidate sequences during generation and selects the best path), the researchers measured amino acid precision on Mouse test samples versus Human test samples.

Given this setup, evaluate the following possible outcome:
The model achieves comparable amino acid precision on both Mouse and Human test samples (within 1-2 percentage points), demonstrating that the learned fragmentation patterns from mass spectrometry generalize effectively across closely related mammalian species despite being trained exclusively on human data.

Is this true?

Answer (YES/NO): NO